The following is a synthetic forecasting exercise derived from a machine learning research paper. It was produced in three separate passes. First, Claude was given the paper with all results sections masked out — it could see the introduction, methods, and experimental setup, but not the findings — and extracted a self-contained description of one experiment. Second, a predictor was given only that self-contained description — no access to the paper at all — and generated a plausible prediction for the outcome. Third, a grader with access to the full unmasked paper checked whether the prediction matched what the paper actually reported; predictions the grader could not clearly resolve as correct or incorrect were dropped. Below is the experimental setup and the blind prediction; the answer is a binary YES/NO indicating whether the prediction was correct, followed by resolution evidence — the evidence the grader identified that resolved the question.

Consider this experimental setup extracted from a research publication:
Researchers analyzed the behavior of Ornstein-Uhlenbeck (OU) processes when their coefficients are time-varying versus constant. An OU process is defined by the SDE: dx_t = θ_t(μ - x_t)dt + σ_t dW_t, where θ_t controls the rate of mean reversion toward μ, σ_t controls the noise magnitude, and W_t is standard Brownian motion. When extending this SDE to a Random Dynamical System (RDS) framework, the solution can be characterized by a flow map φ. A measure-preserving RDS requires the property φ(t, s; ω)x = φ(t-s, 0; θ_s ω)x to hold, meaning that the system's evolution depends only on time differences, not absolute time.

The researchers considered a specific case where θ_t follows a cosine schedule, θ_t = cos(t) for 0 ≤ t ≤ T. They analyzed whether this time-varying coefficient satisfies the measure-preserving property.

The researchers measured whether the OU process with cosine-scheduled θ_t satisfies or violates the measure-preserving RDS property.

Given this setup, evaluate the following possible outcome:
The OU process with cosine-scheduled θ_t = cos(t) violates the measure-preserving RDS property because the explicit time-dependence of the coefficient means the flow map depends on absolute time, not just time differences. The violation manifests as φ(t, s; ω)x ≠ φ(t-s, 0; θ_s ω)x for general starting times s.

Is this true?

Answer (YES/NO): YES